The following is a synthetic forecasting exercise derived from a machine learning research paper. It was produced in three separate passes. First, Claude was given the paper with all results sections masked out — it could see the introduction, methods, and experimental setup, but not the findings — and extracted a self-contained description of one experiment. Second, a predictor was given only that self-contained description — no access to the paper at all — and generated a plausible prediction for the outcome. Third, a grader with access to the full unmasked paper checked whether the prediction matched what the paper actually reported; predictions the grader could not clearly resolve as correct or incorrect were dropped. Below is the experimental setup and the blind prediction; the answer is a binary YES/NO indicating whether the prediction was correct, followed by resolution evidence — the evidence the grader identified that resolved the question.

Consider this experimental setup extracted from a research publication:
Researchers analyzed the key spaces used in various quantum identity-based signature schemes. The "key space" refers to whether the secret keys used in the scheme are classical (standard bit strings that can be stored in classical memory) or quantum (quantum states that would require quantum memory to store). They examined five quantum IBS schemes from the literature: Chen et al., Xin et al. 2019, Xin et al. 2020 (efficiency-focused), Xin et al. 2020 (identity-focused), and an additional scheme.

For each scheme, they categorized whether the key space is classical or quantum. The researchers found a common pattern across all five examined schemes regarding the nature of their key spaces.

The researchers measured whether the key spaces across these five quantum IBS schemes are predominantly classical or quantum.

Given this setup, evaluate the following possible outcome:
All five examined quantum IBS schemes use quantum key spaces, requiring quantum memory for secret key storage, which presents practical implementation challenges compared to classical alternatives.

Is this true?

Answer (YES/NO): NO